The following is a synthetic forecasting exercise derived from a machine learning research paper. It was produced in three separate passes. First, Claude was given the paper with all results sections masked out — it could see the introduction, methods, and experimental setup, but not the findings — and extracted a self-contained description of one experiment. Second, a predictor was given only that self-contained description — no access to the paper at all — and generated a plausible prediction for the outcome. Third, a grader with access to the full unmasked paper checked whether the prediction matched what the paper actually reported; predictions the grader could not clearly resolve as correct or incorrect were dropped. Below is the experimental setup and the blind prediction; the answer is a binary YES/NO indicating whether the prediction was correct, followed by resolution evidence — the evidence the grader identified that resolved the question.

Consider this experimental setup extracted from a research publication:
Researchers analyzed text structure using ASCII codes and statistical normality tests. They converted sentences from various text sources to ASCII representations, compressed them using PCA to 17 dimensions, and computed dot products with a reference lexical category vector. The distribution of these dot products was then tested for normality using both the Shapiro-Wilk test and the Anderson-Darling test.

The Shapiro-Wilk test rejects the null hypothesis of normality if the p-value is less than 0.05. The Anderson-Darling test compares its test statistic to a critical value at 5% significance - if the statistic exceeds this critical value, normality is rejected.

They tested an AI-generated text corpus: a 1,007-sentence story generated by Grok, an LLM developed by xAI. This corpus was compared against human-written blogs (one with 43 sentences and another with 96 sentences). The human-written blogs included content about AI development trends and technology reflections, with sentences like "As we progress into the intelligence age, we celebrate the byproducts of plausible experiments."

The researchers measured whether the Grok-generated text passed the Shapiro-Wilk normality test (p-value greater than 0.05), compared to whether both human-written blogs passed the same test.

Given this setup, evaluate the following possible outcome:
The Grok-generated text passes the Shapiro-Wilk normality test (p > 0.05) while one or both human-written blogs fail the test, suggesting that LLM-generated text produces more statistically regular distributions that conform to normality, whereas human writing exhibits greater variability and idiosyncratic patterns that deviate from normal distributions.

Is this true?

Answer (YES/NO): NO